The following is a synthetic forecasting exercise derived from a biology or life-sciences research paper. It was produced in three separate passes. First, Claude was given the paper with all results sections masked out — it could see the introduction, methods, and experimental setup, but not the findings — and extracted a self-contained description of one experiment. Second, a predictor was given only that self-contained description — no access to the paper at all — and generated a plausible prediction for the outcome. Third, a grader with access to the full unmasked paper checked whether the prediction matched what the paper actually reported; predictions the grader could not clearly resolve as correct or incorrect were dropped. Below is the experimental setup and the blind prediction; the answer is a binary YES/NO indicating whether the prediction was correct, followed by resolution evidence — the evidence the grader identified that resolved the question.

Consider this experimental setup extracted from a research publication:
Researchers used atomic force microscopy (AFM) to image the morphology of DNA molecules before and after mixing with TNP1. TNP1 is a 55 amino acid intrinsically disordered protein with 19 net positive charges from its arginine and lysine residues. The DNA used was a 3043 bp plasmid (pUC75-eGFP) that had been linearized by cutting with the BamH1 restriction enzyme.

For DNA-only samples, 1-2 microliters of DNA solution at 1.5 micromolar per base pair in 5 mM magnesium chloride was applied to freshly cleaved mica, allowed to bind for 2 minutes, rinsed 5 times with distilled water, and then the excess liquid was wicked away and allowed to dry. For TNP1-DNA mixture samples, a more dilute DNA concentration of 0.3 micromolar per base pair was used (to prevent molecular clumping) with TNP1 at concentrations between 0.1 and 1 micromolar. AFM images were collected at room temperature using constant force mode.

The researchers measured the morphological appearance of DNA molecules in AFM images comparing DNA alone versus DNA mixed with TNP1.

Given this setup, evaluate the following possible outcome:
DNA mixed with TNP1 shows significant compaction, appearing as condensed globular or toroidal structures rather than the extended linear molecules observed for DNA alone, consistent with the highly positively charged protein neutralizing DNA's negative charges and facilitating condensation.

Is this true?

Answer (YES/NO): NO